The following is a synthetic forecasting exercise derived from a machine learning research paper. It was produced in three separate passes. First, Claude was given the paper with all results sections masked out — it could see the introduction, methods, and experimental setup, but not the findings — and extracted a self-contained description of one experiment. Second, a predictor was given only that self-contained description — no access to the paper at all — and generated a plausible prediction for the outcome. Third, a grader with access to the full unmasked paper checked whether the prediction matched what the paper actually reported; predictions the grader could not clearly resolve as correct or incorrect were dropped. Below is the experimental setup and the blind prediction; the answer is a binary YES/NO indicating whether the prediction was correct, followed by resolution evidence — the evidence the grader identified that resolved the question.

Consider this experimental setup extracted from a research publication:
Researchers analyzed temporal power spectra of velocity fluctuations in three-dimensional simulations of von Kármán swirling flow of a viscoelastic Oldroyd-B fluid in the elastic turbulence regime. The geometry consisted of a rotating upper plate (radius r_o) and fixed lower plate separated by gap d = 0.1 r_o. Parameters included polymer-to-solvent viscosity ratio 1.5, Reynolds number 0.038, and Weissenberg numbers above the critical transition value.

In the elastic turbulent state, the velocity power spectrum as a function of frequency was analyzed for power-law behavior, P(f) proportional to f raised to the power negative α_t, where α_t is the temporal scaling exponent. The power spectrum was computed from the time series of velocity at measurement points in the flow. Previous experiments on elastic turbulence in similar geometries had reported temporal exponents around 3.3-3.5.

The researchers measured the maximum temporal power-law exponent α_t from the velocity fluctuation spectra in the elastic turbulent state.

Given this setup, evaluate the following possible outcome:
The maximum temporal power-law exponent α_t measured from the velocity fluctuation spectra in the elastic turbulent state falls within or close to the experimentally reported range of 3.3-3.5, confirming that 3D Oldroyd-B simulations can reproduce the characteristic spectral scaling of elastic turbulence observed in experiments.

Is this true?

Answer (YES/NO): YES